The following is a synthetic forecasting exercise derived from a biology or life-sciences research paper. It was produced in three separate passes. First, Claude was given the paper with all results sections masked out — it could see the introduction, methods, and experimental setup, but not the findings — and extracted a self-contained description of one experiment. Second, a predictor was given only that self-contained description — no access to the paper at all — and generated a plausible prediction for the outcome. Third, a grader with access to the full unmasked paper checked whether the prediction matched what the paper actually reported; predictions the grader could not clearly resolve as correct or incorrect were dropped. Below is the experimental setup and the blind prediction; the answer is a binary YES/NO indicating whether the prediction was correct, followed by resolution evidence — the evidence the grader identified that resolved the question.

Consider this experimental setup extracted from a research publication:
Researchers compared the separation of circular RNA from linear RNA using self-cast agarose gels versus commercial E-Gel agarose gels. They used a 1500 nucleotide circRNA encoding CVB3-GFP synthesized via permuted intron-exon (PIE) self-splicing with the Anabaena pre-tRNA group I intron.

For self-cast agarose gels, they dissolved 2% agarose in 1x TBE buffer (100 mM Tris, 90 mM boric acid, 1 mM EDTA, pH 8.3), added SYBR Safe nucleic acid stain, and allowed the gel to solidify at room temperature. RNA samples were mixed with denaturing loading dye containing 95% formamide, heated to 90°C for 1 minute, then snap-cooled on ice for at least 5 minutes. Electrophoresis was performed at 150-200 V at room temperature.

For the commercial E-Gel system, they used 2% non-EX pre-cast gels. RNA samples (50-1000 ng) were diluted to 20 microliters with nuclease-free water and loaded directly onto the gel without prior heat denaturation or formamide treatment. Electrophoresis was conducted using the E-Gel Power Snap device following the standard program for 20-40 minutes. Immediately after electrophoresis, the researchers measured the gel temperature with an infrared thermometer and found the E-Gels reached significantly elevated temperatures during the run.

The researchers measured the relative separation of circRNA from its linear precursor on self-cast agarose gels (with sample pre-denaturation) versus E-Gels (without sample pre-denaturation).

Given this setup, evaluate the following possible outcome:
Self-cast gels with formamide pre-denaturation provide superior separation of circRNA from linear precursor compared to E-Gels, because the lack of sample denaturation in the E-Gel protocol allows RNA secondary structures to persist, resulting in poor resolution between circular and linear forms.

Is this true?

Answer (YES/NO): NO